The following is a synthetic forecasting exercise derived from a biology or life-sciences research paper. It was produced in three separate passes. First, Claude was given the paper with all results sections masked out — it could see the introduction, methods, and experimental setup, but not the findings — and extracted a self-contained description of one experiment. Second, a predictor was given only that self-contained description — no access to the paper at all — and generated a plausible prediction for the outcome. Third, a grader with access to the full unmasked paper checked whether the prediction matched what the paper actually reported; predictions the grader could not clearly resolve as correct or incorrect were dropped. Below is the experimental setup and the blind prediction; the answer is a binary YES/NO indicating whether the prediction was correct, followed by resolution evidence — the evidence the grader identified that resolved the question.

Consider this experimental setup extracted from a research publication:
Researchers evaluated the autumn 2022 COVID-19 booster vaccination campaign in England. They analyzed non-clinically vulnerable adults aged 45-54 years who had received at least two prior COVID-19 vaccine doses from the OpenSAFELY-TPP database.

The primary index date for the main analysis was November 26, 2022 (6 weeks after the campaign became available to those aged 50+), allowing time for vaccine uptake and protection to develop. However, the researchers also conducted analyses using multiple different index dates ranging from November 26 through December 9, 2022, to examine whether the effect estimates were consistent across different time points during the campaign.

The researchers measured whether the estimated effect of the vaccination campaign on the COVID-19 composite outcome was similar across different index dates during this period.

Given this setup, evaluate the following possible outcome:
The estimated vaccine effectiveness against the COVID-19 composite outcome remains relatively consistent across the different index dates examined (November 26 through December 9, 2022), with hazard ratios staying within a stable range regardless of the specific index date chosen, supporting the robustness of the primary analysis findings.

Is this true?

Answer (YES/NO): NO